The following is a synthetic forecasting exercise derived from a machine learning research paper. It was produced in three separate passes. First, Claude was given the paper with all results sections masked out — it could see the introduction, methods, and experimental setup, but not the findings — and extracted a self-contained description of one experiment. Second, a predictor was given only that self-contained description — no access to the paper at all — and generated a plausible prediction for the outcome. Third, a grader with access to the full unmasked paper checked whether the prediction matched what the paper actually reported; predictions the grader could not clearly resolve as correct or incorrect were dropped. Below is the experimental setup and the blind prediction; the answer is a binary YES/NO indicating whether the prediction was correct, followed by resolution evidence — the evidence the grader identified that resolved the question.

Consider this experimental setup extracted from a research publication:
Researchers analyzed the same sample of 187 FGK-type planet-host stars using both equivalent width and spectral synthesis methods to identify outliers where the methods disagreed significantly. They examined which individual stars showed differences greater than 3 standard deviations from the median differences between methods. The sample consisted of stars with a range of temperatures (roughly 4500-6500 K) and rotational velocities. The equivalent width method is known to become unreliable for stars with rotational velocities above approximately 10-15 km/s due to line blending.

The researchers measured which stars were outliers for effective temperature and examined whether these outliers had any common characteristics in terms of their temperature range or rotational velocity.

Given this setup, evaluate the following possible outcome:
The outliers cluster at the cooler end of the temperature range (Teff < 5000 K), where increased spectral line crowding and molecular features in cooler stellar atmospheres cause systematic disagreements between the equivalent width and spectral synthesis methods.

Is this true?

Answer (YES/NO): NO